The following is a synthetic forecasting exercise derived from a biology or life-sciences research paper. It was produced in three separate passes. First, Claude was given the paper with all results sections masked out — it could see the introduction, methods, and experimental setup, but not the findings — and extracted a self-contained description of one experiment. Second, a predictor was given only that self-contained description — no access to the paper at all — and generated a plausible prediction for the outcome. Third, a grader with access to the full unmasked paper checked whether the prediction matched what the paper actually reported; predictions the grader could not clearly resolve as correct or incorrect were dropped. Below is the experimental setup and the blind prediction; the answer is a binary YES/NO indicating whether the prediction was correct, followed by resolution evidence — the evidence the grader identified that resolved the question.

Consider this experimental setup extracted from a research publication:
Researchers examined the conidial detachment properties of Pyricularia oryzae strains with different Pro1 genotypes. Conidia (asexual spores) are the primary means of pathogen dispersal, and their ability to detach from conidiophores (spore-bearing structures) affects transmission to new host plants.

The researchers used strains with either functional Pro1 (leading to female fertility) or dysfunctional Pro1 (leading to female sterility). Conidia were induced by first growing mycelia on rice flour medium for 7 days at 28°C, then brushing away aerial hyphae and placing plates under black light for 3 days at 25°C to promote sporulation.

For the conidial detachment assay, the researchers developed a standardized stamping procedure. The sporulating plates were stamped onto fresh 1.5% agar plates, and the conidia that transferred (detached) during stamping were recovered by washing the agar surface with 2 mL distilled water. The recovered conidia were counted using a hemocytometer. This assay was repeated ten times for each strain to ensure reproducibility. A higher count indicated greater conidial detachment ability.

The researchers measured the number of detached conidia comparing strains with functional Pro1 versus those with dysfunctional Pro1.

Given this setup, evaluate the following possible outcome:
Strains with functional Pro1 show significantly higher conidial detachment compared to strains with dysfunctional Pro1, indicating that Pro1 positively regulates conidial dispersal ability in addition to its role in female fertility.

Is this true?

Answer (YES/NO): NO